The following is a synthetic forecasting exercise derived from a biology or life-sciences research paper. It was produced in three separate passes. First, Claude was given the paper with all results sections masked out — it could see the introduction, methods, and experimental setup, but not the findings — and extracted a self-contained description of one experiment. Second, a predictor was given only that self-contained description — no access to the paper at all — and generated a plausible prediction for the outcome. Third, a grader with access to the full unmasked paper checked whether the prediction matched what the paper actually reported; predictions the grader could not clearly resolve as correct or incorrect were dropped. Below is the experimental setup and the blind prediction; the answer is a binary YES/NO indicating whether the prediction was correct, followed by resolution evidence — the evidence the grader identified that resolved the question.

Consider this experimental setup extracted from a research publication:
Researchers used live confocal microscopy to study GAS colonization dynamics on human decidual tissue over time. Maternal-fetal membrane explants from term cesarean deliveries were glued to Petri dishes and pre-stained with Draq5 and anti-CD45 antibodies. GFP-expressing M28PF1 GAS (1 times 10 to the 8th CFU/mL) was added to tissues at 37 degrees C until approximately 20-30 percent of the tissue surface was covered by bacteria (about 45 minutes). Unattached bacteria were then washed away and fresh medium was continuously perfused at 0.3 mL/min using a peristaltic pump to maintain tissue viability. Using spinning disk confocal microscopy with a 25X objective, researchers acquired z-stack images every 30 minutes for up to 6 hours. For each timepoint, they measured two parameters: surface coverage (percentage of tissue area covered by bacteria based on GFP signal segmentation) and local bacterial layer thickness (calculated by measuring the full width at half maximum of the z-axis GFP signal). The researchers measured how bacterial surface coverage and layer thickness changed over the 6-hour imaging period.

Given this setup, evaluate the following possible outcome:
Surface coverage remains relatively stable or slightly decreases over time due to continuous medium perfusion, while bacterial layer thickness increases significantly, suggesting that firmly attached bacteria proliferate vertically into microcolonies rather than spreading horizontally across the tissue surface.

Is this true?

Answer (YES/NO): NO